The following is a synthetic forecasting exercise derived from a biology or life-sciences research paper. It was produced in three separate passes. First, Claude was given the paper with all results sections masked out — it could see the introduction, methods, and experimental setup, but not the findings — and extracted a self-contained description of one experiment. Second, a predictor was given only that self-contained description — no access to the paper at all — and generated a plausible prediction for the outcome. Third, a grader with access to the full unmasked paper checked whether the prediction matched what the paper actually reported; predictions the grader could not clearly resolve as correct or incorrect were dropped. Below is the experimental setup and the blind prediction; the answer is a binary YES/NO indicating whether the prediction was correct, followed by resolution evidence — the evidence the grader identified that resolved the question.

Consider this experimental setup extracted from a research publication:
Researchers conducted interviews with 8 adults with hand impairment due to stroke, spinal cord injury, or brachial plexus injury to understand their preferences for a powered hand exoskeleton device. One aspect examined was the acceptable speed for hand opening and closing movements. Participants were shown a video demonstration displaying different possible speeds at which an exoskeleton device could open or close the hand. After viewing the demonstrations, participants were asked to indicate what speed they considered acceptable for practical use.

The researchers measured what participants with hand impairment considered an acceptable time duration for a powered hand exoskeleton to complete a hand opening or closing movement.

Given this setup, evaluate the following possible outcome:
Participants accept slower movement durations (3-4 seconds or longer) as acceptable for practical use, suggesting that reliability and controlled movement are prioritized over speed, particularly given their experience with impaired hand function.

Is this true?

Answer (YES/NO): NO